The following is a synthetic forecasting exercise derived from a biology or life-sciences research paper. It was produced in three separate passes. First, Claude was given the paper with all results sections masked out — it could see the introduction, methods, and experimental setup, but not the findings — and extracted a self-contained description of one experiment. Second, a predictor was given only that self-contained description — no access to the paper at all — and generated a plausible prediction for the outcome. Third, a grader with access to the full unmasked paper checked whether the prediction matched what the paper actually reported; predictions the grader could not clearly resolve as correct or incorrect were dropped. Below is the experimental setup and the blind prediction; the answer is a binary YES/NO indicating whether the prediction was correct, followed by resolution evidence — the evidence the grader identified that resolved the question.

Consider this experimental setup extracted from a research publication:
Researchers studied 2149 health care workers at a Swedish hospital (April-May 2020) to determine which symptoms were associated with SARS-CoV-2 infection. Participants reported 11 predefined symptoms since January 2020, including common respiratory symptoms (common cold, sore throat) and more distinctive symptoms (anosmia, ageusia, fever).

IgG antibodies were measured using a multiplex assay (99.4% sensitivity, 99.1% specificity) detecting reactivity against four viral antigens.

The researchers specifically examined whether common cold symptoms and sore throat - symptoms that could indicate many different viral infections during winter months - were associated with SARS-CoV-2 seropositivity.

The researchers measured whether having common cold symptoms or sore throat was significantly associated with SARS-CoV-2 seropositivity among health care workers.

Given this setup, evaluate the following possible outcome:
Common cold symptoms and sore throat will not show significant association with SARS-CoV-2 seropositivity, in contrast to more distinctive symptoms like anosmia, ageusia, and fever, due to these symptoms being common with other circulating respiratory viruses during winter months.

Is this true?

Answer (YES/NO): NO